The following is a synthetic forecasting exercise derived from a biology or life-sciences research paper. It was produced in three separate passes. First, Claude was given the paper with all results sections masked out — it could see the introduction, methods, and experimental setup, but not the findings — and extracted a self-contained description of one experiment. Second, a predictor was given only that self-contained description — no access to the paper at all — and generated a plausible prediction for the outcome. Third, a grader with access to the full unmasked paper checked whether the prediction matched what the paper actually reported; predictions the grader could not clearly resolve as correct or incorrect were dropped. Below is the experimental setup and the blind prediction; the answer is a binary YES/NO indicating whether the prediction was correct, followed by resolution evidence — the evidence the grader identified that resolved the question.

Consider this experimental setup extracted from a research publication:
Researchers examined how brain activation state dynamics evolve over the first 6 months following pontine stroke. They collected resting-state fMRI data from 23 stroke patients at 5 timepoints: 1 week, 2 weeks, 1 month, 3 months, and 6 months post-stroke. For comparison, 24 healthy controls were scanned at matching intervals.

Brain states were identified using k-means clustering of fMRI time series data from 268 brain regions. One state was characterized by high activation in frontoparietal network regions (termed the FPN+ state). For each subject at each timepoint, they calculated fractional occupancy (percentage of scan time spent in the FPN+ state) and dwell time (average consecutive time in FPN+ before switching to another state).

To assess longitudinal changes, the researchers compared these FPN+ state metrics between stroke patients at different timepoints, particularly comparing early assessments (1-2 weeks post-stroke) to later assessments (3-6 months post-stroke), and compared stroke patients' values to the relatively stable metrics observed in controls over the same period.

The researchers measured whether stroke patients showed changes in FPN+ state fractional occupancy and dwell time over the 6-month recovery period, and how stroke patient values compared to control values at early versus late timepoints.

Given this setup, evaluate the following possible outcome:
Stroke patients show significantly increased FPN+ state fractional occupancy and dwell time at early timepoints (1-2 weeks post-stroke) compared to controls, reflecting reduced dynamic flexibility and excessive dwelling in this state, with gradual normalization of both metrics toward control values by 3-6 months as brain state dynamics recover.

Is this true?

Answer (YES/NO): NO